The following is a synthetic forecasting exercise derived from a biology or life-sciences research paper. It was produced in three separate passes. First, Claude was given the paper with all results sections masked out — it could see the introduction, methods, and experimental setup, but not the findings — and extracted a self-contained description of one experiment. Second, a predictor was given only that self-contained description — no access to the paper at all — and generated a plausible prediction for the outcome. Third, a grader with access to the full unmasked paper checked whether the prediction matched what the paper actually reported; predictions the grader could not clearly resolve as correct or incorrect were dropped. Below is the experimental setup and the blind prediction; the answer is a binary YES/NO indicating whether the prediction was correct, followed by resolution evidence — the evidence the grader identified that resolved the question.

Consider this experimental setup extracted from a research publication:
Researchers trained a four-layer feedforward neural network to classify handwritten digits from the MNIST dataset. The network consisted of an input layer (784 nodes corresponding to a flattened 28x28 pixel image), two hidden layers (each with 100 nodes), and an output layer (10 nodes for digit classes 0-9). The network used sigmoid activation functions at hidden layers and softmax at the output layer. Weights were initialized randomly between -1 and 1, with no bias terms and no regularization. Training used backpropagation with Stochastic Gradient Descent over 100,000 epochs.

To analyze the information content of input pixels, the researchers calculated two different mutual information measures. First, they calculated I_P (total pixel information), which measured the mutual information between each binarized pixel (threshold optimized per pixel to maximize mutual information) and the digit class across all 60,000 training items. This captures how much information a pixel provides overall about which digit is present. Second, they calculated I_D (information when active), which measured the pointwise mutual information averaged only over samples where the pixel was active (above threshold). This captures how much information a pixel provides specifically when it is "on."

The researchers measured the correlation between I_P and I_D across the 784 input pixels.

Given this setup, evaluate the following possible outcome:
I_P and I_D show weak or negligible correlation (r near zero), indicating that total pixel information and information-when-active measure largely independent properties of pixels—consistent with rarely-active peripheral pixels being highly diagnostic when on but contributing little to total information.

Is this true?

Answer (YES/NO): NO